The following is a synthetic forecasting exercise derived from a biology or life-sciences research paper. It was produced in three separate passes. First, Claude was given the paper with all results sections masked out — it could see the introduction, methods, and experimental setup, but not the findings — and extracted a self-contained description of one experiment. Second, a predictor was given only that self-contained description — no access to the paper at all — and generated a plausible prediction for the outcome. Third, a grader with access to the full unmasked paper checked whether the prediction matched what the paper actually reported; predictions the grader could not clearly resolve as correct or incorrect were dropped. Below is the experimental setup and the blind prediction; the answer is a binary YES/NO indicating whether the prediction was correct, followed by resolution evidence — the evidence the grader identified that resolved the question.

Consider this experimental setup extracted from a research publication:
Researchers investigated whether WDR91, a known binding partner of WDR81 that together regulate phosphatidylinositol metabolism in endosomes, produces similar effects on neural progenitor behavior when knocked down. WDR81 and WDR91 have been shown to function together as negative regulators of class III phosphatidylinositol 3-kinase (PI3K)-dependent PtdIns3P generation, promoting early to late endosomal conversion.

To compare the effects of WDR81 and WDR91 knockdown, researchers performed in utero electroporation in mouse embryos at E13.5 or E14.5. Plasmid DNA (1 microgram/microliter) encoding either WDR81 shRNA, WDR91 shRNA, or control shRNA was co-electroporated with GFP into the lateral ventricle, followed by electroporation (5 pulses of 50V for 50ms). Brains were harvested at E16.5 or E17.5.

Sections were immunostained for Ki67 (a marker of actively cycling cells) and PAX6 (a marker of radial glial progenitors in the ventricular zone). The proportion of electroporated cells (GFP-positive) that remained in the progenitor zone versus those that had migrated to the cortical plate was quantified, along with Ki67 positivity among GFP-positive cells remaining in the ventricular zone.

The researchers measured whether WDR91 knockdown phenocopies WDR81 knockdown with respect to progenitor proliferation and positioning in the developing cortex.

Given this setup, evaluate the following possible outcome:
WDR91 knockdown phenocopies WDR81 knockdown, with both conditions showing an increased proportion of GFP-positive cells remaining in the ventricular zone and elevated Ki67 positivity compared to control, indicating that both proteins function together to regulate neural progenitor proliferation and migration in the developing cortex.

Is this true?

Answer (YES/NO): NO